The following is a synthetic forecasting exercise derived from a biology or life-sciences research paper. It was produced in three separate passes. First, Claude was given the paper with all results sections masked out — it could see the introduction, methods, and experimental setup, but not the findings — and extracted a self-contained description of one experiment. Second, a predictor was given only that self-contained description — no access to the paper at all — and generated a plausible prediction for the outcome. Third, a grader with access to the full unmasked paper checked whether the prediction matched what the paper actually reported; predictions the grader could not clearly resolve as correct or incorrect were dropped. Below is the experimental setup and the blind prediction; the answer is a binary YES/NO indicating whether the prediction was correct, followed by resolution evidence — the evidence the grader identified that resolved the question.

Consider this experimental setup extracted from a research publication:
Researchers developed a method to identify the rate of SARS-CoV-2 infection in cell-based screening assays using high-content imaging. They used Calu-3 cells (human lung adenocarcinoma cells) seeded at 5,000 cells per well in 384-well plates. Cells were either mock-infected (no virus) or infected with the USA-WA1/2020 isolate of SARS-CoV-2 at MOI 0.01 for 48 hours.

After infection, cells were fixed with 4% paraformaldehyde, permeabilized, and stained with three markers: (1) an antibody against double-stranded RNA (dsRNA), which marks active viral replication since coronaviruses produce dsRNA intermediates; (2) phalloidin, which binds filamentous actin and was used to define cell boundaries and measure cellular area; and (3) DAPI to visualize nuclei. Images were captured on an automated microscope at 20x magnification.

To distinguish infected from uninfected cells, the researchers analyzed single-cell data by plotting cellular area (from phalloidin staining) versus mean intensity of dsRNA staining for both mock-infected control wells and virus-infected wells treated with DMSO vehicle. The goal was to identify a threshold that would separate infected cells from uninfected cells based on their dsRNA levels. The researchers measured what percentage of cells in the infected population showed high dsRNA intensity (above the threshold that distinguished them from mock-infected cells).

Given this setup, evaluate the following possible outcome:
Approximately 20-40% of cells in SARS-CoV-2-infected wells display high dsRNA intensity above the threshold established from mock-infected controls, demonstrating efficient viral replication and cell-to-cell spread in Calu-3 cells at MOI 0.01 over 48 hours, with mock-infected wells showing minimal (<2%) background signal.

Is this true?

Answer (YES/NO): NO